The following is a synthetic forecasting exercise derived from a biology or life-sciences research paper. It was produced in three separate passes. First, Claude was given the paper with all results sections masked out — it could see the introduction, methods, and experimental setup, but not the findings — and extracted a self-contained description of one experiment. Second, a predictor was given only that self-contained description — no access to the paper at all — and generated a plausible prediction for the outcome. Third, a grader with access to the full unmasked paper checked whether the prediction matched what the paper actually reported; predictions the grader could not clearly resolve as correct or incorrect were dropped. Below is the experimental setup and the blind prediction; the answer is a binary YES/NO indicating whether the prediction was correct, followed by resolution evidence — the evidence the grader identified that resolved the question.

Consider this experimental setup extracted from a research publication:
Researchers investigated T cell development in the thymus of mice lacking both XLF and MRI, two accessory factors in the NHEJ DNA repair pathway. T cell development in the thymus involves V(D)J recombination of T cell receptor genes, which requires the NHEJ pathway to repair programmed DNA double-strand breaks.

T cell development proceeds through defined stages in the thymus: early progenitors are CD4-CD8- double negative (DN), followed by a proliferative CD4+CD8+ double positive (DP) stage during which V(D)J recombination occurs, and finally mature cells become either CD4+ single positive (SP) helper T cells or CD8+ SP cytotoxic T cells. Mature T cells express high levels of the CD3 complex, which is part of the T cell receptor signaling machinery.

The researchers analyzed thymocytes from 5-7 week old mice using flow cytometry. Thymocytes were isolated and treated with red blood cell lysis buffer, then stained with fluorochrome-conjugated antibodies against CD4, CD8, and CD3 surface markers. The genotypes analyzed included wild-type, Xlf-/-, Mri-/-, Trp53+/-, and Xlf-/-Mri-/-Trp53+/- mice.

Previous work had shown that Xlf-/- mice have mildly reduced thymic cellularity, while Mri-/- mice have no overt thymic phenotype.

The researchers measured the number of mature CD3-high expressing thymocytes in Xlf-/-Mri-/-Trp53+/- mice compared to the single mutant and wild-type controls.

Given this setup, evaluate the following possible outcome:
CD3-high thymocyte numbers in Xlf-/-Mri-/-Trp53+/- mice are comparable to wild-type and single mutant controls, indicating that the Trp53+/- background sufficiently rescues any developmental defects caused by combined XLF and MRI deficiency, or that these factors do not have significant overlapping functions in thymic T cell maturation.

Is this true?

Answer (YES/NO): NO